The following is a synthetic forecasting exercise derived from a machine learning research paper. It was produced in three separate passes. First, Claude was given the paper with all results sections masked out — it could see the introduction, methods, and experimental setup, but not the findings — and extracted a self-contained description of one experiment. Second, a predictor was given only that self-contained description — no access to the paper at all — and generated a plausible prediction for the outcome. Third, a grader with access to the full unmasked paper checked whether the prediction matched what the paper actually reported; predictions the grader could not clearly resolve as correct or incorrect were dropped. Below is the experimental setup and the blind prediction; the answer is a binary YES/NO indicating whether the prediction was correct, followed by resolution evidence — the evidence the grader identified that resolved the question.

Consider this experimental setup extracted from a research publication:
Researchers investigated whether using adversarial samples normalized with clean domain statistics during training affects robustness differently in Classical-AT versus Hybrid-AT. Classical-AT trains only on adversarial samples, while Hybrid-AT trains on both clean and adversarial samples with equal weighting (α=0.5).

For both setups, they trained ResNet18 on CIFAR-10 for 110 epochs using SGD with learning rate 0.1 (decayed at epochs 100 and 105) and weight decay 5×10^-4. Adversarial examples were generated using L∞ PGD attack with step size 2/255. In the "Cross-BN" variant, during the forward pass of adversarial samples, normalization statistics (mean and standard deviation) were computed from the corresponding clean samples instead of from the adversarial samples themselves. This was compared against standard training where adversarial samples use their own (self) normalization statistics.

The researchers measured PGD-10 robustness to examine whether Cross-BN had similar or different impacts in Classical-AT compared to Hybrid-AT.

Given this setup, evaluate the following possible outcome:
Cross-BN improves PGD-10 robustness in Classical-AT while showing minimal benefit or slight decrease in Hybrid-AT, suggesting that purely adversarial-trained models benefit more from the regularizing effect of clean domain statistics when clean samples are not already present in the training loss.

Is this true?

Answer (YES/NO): NO